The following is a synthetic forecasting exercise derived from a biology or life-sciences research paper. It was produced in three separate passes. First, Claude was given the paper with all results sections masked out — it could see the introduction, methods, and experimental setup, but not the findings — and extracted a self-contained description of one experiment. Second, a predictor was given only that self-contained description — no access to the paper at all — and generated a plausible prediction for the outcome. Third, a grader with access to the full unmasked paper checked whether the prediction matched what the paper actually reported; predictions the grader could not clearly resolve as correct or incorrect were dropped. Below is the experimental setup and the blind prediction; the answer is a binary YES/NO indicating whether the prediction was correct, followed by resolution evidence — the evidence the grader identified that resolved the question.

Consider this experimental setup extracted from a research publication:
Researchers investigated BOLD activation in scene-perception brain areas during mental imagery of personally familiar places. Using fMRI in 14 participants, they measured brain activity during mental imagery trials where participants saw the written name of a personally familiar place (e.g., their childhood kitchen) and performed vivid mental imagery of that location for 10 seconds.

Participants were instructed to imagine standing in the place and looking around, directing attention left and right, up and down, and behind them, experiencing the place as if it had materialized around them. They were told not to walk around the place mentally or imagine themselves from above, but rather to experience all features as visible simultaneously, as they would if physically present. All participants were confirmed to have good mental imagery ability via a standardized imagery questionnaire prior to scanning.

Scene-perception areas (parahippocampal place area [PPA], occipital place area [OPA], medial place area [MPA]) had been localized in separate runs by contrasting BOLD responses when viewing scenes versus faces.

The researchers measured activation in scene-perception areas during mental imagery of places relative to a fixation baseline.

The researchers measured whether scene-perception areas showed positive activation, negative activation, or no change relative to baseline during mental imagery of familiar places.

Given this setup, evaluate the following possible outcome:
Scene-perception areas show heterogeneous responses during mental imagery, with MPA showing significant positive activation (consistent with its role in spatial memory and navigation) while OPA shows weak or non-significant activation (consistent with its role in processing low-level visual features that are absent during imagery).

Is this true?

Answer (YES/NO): NO